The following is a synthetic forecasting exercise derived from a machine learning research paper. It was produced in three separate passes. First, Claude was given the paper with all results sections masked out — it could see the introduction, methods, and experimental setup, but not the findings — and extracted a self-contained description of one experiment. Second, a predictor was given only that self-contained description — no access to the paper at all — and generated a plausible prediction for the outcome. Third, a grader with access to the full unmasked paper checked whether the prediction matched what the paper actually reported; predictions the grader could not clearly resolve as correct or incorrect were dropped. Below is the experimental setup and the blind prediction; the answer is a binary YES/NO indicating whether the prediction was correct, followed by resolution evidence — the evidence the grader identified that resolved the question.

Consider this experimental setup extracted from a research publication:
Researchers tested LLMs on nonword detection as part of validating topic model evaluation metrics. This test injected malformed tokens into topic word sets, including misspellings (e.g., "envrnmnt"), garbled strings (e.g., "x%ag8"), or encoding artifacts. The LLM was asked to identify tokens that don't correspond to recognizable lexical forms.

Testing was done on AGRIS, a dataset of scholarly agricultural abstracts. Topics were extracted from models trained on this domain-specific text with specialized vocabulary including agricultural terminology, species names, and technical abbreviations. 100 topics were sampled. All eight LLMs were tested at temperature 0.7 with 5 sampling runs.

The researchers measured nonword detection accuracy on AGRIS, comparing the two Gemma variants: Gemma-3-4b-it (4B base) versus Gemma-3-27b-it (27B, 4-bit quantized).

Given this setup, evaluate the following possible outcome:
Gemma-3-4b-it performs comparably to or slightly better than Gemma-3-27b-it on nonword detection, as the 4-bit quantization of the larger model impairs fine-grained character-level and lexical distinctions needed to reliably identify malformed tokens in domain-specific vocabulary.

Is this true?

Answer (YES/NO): YES